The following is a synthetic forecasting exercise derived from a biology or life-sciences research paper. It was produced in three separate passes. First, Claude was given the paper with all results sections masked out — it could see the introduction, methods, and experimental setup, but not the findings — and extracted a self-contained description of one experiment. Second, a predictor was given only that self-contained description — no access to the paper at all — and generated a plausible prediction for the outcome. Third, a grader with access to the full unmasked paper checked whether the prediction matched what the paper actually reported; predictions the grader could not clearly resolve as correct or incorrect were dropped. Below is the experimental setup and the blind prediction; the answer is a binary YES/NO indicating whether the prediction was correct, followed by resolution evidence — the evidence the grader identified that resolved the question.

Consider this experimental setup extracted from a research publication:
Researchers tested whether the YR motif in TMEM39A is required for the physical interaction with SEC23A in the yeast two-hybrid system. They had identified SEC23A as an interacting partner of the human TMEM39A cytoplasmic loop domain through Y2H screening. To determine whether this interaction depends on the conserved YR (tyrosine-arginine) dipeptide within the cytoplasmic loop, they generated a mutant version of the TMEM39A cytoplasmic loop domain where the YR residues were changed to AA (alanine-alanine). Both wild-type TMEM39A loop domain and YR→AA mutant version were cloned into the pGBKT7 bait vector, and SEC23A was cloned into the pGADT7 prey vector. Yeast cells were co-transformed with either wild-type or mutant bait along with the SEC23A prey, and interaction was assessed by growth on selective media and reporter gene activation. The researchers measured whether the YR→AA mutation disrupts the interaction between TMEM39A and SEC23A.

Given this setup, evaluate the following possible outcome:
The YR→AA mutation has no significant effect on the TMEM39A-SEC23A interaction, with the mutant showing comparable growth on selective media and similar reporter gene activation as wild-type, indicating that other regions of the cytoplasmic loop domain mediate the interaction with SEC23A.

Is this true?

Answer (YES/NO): NO